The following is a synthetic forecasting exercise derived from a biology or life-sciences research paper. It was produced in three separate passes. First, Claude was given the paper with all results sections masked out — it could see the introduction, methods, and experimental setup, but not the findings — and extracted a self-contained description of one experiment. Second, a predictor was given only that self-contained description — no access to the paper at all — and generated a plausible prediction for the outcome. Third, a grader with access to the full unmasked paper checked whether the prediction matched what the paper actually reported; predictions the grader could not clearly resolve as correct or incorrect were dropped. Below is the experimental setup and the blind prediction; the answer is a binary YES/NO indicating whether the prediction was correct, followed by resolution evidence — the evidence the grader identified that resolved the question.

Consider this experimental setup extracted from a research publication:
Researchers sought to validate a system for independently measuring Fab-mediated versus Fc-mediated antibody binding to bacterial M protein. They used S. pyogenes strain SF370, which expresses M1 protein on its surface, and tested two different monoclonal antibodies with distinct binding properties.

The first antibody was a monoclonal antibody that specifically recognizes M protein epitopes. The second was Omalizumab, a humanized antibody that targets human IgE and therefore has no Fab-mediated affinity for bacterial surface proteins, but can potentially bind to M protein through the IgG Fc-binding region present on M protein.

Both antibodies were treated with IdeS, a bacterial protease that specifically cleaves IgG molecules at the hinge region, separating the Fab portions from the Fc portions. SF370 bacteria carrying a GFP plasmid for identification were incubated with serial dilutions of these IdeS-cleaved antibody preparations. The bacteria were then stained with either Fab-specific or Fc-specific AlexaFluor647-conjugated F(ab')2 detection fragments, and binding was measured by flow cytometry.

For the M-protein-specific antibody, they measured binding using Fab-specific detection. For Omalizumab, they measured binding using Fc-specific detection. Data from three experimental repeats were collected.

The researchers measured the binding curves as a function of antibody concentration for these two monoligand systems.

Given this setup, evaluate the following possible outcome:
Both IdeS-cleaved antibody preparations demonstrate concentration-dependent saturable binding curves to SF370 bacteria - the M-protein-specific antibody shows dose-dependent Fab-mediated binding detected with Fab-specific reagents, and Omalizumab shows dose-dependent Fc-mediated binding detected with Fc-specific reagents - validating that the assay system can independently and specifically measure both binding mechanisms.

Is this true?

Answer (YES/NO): YES